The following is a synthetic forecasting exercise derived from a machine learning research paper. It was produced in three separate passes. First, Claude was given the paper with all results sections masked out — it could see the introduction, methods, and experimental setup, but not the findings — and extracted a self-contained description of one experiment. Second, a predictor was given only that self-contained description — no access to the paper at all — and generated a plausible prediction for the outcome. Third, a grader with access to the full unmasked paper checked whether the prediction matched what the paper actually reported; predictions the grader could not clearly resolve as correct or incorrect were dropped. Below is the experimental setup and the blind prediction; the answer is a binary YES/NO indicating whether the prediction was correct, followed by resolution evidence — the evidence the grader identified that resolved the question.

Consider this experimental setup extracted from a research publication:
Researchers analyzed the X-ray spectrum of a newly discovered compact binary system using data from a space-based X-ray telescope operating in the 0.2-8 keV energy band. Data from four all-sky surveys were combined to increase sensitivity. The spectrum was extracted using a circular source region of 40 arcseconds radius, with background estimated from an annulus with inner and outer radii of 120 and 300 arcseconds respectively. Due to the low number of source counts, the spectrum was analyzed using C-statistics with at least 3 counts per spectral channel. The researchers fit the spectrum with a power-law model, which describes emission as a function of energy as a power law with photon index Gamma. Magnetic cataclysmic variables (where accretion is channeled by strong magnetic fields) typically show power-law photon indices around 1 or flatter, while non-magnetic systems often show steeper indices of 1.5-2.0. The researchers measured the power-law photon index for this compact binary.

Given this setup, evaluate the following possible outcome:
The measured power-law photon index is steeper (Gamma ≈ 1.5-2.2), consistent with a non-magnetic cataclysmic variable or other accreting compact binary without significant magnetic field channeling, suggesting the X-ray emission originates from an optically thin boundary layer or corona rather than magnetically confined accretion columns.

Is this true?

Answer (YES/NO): NO